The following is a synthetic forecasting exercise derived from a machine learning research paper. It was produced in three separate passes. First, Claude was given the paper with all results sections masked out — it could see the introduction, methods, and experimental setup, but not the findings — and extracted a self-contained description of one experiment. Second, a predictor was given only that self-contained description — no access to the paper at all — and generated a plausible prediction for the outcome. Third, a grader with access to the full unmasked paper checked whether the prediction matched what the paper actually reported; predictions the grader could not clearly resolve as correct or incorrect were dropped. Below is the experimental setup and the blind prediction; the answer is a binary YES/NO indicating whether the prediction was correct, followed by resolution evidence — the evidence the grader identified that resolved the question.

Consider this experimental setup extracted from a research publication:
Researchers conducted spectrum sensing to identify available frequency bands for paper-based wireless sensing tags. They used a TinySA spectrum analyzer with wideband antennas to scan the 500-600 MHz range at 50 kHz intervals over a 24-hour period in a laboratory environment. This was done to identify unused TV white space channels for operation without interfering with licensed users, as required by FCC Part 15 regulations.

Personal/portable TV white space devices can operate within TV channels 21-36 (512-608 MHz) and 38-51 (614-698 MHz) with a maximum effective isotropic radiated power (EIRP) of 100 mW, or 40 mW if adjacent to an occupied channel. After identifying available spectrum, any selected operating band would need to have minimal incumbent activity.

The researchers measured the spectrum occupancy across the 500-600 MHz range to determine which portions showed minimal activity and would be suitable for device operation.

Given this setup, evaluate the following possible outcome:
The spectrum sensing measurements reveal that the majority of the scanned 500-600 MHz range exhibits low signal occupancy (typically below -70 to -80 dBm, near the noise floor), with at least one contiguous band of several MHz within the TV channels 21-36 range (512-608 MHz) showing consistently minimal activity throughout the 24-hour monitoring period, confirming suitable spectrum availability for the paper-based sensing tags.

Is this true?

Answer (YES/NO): NO